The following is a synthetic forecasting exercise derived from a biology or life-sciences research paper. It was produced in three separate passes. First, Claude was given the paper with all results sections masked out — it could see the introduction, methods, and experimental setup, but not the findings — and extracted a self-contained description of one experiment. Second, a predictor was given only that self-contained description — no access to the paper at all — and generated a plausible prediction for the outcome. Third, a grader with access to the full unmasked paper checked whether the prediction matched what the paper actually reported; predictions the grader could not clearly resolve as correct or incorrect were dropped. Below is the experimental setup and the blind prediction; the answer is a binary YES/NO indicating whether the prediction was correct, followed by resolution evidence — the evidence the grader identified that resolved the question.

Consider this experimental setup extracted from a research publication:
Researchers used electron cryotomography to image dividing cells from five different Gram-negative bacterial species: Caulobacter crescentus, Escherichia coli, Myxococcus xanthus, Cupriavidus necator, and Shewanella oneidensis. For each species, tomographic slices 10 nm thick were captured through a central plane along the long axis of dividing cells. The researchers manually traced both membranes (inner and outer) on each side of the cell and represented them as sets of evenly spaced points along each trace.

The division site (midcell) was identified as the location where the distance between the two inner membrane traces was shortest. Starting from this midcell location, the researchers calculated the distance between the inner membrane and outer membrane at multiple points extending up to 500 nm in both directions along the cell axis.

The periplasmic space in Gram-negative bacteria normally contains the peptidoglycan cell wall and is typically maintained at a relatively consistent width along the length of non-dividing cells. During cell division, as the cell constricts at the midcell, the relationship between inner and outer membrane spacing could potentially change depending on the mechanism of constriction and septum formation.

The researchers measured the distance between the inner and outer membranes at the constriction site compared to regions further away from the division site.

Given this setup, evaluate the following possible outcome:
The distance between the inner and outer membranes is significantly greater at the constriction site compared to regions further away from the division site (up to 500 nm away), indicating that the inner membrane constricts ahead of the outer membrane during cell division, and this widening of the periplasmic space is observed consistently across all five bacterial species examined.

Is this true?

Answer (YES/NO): NO